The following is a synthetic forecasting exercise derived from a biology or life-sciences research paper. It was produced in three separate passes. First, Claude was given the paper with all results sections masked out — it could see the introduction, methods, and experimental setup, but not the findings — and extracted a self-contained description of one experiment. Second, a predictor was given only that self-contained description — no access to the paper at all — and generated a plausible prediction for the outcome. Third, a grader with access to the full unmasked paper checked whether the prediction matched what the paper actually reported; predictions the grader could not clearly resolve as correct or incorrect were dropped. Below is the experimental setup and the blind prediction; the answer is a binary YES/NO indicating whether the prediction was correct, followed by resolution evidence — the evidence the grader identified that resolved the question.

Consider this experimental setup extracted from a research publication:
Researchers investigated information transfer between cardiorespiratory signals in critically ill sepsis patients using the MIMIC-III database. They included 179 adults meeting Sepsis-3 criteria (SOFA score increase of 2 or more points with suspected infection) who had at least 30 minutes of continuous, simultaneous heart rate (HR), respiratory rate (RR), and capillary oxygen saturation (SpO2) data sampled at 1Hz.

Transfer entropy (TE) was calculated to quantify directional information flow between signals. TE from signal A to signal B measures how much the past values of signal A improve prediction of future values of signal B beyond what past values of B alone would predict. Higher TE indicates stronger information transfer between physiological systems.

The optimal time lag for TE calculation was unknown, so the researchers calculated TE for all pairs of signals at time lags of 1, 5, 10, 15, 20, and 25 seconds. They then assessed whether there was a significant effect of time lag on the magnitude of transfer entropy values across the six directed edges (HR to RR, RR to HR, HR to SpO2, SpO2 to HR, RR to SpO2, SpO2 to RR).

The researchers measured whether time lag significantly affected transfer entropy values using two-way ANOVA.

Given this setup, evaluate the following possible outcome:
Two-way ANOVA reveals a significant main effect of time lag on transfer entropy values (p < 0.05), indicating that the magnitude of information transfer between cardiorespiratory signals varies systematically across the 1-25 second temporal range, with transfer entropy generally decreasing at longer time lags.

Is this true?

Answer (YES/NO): NO